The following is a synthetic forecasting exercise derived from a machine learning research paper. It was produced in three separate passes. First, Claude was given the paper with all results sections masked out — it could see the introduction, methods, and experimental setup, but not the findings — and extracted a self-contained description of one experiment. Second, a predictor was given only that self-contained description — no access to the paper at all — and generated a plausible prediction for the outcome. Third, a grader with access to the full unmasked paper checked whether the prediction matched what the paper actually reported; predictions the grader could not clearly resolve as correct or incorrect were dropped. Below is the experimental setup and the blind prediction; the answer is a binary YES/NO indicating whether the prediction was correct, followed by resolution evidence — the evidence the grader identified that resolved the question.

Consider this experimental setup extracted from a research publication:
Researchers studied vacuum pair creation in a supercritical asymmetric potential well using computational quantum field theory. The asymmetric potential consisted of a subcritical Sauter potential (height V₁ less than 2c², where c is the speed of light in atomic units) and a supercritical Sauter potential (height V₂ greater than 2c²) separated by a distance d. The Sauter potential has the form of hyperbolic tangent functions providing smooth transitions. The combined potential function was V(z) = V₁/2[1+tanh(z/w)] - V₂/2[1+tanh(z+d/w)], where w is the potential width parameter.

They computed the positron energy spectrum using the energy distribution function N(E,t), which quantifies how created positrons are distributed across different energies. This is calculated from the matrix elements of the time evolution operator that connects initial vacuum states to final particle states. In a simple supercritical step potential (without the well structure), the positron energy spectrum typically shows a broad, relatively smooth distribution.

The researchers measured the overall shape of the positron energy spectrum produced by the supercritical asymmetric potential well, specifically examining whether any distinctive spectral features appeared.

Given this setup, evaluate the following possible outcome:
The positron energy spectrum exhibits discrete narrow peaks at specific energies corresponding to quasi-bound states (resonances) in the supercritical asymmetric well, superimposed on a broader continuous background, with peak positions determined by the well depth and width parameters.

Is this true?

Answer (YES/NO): YES